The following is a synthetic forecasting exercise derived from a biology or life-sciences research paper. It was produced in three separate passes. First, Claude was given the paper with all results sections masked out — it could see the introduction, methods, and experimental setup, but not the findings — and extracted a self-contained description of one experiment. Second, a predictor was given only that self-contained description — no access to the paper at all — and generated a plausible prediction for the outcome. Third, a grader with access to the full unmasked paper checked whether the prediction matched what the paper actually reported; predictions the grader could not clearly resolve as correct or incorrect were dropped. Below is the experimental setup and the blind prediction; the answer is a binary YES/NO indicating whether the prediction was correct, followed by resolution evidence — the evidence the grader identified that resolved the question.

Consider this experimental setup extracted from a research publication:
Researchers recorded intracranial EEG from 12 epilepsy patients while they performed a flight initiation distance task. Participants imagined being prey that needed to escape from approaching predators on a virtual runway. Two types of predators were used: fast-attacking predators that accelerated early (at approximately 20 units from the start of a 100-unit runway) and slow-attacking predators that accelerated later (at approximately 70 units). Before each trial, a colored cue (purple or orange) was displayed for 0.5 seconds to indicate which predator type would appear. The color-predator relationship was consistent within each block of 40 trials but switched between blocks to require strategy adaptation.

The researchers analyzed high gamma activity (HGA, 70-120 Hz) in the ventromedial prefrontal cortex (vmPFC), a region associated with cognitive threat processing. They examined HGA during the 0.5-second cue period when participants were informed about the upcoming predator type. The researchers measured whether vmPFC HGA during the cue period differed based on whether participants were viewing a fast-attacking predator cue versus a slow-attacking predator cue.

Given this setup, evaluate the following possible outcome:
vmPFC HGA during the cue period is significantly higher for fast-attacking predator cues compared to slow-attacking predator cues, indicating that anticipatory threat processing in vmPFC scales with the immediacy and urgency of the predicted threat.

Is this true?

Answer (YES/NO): NO